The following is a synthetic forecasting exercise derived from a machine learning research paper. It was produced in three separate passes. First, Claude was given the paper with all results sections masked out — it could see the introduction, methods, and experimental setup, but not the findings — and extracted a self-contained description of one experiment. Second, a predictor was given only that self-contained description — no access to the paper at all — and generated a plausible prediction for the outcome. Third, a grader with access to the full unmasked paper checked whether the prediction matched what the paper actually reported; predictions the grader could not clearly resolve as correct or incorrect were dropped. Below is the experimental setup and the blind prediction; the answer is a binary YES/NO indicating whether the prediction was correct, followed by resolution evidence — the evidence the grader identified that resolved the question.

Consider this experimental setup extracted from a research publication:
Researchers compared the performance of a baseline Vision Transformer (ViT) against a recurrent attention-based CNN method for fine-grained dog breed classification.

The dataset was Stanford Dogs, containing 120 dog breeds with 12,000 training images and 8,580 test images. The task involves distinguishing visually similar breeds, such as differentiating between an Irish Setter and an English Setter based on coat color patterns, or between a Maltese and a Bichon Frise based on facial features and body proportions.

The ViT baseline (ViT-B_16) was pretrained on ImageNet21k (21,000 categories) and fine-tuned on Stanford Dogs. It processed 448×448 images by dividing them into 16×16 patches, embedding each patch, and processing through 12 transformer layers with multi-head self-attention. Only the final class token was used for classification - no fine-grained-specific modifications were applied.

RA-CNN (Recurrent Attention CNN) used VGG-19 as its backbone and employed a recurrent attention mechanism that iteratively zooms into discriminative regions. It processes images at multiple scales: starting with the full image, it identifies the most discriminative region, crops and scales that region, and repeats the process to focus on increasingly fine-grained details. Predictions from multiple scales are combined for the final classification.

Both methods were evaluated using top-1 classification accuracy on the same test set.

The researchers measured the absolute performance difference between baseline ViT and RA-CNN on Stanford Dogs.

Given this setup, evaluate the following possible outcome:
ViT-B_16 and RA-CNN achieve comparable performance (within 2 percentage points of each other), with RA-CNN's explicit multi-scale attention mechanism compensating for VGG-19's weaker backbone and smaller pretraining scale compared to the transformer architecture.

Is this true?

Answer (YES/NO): NO